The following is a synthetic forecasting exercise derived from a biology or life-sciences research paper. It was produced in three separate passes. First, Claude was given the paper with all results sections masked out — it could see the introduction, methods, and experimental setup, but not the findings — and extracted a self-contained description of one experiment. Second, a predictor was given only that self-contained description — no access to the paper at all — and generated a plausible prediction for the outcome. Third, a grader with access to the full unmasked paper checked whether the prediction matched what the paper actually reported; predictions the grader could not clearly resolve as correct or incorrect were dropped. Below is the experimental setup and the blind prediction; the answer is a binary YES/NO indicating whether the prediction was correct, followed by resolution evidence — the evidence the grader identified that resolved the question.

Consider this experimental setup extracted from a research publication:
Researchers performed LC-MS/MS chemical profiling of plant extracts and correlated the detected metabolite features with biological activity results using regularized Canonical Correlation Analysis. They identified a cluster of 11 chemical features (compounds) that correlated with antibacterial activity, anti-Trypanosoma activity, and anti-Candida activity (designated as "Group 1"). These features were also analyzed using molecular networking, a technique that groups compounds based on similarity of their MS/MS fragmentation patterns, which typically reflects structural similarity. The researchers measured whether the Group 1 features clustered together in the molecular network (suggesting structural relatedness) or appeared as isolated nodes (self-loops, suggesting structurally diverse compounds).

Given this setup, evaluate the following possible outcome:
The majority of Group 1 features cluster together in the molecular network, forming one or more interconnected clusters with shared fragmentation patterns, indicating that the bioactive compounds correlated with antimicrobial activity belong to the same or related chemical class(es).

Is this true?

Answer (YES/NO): YES